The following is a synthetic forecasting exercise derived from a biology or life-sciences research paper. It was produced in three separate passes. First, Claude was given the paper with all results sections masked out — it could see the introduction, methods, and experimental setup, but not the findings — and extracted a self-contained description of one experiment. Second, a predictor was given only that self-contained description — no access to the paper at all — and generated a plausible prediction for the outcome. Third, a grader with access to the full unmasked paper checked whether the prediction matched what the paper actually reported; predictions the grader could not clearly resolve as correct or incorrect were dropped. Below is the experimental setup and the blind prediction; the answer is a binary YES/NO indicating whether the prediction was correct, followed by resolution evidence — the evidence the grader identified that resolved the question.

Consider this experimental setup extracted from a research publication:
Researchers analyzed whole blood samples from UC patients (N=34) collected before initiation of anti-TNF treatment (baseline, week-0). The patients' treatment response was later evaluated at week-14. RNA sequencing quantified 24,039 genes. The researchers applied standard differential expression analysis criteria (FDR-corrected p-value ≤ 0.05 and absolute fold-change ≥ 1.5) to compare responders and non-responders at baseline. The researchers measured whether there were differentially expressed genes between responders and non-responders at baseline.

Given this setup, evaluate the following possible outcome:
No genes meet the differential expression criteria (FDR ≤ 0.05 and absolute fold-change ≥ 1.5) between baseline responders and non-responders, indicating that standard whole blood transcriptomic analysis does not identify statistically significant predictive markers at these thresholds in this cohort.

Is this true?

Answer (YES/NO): YES